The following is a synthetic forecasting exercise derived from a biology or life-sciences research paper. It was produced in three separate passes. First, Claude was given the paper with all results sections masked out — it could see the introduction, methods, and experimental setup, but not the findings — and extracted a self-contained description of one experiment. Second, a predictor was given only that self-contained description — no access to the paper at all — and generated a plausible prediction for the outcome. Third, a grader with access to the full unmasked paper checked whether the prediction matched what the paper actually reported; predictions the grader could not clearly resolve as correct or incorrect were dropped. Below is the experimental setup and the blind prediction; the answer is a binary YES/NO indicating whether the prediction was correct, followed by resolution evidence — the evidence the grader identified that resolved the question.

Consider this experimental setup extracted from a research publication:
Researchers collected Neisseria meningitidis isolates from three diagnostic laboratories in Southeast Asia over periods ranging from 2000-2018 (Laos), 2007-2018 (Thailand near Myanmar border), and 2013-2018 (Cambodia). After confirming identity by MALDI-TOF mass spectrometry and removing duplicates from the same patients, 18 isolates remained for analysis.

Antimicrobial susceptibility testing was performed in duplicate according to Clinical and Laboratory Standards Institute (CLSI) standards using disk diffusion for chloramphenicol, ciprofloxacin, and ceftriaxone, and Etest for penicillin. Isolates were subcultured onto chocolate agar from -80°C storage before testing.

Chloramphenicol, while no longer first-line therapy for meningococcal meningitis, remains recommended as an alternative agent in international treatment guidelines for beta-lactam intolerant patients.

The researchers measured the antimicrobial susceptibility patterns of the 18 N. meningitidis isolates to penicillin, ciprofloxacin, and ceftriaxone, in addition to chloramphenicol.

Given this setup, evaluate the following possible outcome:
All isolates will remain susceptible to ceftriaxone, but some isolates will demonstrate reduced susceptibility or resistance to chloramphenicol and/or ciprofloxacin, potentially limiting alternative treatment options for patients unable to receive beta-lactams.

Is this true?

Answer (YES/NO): YES